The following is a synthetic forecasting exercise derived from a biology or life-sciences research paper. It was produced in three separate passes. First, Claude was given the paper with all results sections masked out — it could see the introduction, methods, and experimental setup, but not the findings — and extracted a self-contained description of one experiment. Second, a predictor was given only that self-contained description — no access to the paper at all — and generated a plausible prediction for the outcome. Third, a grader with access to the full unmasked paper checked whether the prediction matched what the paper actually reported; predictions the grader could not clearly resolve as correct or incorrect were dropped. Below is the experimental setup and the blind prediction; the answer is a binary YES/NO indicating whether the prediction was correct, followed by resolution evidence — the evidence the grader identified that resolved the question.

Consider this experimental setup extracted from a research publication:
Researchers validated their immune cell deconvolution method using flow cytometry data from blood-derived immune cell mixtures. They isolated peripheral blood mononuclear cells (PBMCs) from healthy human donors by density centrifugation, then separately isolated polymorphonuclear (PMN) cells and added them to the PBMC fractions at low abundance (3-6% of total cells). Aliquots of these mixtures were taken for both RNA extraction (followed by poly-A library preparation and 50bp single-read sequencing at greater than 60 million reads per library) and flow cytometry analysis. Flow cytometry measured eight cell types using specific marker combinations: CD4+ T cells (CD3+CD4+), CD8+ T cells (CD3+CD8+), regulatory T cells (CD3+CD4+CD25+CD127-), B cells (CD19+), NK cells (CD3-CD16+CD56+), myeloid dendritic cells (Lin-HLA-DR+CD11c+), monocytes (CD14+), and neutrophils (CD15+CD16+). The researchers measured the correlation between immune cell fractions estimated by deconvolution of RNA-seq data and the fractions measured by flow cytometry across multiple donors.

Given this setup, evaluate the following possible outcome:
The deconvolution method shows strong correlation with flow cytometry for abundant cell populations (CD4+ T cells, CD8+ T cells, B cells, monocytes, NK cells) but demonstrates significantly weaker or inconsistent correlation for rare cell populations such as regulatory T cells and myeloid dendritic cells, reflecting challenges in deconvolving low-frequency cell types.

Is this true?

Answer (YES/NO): NO